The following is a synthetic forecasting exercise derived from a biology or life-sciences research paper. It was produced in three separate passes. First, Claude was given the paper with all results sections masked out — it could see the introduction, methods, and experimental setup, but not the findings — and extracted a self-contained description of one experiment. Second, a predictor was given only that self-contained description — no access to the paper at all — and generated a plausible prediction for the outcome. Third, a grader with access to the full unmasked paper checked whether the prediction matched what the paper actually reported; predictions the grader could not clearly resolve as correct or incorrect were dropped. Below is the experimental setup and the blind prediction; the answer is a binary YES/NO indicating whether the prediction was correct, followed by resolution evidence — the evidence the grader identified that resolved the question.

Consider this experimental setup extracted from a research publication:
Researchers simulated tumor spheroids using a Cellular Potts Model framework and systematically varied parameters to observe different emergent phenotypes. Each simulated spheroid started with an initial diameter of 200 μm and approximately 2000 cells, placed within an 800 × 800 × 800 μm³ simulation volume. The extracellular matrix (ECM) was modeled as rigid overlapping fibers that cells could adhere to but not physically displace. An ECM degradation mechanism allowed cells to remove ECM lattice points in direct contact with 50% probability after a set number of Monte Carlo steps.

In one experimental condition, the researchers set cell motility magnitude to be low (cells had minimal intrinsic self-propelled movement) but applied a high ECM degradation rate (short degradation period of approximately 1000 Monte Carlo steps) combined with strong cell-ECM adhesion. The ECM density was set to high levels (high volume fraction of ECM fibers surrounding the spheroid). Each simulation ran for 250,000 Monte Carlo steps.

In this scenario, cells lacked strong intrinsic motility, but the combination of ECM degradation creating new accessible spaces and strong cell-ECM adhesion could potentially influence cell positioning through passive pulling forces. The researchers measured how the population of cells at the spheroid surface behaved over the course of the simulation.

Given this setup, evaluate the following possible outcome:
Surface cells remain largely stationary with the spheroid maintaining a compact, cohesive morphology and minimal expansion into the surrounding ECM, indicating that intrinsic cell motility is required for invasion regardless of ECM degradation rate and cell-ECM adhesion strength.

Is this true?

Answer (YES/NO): NO